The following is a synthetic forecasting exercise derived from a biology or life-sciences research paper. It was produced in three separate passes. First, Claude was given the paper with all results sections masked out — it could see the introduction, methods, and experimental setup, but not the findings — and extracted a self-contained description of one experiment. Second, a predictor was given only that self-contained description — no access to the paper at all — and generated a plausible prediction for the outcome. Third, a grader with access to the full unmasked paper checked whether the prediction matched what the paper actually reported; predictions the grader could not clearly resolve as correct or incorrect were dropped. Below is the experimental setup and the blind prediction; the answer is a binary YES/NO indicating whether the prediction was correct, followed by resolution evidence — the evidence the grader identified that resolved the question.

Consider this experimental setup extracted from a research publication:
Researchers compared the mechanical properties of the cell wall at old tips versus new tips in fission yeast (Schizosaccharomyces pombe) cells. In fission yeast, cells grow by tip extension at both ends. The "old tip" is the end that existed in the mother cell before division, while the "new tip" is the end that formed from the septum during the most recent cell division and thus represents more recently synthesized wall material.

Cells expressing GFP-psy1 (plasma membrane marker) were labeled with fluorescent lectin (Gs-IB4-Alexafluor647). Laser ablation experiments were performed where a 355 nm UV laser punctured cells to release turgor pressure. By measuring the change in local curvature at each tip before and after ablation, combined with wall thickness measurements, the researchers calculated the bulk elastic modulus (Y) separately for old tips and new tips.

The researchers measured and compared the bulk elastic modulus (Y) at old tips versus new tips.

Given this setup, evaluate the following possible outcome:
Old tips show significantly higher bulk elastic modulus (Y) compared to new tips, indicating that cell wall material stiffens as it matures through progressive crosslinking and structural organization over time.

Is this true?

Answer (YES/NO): NO